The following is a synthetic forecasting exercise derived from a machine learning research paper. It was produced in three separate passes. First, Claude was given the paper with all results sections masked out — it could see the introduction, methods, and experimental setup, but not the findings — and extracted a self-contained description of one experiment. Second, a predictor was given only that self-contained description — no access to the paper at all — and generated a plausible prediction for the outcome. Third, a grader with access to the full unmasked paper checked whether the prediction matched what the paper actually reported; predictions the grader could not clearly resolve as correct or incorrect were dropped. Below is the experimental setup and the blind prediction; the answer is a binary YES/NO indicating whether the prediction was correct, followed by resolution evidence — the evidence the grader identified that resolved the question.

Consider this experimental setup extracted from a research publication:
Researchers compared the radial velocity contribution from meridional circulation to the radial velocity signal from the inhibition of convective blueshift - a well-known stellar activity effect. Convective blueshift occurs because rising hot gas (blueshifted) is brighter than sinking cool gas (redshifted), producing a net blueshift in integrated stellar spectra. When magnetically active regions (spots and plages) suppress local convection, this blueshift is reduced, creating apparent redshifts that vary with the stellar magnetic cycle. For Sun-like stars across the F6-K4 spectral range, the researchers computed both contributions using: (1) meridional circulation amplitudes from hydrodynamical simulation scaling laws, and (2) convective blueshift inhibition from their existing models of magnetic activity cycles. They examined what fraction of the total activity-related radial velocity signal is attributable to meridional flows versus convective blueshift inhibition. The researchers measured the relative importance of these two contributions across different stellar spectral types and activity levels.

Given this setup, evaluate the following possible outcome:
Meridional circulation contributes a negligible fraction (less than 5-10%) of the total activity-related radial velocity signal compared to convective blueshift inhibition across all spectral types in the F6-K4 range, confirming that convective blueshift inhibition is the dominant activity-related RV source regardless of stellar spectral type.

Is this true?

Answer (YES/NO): NO